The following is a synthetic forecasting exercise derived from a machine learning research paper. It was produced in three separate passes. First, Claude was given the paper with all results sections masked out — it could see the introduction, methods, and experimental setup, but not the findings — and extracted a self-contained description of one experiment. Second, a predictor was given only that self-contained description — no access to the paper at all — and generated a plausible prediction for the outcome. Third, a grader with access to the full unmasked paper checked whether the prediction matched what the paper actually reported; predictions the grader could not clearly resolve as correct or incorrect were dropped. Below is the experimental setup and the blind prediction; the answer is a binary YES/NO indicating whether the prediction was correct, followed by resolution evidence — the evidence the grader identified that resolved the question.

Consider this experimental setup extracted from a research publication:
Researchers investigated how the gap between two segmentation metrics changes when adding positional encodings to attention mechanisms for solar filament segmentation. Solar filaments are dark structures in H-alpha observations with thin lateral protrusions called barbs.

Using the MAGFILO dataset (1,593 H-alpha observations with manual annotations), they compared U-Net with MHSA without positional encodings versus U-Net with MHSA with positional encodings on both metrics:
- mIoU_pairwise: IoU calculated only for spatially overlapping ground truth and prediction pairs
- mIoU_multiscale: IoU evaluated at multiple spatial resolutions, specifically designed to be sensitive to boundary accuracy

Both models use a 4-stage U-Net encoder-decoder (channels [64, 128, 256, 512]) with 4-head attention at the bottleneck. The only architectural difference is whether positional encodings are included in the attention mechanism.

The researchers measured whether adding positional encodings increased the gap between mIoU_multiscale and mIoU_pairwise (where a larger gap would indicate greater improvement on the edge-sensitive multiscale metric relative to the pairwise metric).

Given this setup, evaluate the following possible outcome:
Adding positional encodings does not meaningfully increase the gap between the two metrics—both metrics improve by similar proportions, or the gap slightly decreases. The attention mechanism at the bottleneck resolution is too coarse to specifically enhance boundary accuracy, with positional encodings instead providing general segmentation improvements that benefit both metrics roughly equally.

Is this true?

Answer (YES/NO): NO